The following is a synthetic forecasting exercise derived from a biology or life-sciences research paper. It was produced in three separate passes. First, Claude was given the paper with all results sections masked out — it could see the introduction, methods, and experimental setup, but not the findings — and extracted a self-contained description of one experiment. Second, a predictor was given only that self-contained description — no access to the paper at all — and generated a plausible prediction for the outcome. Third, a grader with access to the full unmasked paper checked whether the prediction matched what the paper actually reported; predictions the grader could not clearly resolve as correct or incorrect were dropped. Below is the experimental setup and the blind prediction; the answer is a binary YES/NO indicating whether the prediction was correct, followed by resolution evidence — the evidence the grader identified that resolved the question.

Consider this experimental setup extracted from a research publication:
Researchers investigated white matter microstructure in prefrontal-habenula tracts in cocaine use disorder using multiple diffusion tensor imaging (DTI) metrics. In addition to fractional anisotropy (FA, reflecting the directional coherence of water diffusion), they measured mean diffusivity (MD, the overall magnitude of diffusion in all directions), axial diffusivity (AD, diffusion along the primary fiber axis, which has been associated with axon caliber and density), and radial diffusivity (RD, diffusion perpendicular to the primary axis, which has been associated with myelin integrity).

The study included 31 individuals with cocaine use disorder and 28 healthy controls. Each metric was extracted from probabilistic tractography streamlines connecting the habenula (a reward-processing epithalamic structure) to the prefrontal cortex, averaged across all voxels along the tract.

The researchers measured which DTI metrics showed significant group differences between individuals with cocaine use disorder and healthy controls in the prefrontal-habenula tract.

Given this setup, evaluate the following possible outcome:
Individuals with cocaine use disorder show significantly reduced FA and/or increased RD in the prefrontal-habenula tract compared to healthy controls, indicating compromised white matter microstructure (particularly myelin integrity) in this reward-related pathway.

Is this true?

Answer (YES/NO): YES